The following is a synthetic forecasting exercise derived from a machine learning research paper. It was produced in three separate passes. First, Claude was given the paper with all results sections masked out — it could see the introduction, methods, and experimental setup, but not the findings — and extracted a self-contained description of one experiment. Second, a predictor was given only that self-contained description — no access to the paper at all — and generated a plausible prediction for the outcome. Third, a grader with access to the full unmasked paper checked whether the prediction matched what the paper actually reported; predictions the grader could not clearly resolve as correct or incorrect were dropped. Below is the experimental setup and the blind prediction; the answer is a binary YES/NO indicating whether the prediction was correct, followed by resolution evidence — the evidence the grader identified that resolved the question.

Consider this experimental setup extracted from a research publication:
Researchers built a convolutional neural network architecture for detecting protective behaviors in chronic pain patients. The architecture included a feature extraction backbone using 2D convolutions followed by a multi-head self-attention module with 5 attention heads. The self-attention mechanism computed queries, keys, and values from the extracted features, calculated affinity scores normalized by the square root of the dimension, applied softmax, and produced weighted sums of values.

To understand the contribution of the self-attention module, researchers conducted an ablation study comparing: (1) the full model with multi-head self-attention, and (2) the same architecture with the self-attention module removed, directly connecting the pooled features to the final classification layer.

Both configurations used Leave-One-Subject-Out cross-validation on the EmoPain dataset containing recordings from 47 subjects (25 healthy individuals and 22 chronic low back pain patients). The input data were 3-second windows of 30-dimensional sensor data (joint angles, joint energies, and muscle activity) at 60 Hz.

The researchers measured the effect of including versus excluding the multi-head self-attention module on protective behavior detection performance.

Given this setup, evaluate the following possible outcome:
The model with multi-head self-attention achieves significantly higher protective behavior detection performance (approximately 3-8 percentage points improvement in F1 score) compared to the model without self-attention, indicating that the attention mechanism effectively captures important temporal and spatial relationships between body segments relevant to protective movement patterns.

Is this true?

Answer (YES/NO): NO